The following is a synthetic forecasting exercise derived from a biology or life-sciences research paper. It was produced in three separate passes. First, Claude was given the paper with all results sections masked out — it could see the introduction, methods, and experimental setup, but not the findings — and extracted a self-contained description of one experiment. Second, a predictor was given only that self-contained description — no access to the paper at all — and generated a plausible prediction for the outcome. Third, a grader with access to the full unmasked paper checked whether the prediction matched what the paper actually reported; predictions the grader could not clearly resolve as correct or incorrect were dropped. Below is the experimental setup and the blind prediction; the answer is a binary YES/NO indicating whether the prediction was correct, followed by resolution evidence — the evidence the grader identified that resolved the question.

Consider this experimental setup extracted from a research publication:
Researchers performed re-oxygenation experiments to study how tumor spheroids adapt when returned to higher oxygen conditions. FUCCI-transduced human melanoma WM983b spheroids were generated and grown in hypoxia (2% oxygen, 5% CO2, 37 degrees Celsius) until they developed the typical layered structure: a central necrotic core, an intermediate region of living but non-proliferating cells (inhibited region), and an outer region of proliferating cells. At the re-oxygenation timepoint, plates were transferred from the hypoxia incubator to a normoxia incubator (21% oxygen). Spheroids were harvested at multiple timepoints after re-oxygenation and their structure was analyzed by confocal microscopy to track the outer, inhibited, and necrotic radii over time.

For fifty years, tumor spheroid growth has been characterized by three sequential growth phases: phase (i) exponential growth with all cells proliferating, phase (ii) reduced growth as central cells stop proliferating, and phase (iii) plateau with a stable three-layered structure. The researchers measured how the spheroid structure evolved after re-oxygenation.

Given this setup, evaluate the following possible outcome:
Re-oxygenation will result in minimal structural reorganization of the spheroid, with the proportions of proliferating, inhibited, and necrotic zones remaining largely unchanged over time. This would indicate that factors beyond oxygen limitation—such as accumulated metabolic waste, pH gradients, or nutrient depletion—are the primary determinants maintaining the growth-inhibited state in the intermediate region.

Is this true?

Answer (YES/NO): NO